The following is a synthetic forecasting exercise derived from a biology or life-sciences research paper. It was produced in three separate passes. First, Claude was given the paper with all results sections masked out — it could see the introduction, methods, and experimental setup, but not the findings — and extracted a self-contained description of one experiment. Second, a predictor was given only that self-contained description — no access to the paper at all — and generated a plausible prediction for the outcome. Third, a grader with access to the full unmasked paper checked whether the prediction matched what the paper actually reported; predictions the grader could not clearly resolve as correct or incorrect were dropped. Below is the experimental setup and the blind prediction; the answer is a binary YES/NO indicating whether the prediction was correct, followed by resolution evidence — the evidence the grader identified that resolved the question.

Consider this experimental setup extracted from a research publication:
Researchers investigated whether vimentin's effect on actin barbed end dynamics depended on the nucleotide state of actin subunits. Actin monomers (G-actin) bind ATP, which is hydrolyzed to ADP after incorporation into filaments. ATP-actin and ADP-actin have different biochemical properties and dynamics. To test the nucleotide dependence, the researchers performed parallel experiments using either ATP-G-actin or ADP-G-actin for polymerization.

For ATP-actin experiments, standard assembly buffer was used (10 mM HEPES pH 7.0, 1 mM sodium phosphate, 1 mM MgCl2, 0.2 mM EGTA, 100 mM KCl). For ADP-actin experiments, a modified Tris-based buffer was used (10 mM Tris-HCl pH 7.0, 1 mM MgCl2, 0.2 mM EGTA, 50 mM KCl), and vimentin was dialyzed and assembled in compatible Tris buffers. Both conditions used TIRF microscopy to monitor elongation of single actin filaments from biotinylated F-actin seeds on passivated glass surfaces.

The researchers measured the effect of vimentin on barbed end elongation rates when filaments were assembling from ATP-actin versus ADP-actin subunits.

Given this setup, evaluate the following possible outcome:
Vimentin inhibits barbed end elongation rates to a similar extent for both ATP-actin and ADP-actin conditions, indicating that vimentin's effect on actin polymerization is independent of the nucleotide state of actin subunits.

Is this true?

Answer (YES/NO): NO